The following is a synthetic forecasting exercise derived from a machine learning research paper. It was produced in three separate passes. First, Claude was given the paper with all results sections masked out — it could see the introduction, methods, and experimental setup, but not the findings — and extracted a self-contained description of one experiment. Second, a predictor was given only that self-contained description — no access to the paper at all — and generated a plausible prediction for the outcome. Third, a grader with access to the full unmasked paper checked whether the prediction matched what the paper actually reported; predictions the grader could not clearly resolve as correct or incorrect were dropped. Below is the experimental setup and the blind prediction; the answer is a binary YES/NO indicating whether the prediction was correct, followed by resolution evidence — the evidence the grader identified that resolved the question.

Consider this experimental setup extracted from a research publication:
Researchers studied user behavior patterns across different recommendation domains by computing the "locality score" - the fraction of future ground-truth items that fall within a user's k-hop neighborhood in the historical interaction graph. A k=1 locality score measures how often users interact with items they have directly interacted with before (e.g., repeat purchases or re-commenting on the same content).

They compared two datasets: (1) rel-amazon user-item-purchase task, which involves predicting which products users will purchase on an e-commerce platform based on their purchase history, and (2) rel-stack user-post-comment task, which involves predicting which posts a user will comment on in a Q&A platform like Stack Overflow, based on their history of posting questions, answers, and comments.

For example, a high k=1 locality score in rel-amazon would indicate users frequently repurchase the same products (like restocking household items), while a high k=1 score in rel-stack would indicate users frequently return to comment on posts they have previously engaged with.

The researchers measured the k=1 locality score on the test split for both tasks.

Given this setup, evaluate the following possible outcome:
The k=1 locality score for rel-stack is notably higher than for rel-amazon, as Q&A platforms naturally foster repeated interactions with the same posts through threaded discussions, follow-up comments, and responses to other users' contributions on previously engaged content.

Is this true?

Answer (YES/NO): YES